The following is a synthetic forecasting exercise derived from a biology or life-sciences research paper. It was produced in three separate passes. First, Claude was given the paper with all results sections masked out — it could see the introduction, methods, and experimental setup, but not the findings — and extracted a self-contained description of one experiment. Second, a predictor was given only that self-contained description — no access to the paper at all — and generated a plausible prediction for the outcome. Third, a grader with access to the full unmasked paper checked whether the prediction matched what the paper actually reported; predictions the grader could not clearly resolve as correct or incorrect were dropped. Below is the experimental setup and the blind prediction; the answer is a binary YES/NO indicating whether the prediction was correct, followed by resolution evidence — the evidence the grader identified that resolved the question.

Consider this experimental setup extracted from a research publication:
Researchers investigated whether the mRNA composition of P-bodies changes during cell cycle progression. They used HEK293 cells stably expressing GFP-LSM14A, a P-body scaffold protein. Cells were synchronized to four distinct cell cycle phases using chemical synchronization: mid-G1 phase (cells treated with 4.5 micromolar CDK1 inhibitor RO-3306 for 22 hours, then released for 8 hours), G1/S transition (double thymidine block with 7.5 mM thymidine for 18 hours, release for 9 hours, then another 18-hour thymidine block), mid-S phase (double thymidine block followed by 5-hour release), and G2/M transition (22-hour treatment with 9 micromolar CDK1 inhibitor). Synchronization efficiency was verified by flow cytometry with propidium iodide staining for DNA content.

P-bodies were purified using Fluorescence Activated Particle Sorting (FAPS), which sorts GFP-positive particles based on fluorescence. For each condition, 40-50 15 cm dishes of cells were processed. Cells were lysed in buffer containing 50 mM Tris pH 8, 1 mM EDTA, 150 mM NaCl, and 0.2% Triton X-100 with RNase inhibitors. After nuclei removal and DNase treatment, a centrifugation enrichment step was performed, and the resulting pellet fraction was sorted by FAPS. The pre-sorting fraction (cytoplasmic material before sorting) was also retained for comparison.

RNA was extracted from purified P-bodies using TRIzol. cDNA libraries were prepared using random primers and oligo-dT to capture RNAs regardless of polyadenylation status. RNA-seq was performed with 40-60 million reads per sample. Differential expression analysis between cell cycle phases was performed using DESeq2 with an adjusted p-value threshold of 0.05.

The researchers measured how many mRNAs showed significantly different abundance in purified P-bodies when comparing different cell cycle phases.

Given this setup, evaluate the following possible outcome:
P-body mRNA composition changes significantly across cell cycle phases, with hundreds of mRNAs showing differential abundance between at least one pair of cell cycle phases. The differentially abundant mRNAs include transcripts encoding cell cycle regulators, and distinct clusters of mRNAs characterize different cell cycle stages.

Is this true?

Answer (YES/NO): YES